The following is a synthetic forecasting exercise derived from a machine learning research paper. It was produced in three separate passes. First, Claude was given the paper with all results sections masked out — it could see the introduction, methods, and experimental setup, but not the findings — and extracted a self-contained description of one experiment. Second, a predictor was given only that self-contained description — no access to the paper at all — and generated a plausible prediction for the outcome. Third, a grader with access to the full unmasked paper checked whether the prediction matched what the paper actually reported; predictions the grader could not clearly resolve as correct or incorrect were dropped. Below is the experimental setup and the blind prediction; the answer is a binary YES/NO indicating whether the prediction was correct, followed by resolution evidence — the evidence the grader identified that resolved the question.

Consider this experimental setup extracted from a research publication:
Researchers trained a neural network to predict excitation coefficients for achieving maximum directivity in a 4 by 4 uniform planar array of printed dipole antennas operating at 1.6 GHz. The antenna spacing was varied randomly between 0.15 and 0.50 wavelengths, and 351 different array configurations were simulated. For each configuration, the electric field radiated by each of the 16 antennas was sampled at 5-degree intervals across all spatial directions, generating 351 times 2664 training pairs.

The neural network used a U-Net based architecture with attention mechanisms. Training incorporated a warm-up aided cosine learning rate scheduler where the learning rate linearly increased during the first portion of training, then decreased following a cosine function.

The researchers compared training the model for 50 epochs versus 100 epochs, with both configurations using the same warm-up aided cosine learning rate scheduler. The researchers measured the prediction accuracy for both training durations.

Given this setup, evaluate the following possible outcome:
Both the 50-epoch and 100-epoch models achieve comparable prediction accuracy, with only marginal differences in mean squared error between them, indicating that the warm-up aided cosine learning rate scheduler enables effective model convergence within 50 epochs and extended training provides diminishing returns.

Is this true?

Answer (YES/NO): NO